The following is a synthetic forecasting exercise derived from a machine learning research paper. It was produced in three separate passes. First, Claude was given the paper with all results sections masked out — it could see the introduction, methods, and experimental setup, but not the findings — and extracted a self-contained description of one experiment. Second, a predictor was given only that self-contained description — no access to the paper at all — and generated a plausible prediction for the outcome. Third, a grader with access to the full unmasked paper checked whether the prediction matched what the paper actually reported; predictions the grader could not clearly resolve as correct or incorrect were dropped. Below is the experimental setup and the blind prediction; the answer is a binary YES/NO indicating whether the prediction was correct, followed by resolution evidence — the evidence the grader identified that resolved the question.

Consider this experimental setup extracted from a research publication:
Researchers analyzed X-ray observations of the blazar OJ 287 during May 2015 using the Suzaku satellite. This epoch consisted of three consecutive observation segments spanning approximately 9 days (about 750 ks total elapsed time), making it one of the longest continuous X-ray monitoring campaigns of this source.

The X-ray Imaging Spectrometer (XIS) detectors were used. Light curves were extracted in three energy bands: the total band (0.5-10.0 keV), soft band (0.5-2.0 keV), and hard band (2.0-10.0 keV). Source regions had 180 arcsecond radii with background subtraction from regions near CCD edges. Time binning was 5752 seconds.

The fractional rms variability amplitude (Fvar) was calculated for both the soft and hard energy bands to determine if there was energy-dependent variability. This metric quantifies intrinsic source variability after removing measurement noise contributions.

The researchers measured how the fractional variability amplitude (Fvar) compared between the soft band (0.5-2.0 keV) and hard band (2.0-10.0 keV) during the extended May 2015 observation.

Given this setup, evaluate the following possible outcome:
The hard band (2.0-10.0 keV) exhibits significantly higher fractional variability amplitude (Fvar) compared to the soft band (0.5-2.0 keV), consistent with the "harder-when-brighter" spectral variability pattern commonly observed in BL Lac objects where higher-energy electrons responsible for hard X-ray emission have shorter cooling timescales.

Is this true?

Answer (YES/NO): NO